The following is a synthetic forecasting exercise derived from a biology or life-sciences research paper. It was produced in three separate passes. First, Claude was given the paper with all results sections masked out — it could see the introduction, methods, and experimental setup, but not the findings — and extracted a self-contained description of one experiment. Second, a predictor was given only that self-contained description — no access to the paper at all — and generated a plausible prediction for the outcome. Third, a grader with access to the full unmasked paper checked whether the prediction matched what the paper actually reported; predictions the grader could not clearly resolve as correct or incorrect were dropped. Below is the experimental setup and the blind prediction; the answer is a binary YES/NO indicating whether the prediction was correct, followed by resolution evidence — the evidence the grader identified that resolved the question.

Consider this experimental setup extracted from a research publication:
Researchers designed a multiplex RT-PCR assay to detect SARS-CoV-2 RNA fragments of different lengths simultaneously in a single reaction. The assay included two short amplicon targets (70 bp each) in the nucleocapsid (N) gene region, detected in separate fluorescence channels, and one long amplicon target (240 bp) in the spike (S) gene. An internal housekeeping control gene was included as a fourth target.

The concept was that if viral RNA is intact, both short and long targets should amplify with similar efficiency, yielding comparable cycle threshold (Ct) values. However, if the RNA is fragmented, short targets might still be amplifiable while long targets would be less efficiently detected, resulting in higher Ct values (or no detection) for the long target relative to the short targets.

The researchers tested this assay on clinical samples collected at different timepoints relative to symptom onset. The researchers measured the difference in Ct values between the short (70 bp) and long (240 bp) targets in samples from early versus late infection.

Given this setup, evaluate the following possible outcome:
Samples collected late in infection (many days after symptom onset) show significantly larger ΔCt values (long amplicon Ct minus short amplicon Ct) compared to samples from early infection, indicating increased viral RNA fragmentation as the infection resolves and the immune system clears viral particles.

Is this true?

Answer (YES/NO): YES